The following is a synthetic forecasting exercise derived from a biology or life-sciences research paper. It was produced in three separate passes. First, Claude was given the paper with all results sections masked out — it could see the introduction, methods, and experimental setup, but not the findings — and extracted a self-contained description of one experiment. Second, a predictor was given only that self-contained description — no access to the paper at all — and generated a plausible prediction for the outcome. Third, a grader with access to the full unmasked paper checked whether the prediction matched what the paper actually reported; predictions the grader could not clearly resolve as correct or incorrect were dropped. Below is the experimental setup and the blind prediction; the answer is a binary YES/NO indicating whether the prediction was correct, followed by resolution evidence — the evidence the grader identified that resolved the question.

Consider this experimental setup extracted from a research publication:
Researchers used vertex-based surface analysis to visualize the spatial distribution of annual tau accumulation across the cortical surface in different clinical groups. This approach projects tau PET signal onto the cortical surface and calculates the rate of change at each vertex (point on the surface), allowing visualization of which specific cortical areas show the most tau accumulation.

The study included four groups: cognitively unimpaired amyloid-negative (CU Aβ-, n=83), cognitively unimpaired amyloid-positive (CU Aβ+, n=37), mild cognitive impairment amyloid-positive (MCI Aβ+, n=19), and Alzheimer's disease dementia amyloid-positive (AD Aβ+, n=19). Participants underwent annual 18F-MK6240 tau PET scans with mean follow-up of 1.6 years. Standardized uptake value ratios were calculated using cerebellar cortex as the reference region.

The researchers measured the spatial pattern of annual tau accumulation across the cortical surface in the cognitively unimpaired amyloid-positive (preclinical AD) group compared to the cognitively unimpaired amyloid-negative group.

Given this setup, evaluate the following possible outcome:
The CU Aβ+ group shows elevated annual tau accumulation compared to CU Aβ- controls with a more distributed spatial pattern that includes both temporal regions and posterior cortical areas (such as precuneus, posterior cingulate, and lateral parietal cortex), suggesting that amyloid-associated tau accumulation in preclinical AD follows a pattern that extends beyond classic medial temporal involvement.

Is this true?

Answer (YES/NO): YES